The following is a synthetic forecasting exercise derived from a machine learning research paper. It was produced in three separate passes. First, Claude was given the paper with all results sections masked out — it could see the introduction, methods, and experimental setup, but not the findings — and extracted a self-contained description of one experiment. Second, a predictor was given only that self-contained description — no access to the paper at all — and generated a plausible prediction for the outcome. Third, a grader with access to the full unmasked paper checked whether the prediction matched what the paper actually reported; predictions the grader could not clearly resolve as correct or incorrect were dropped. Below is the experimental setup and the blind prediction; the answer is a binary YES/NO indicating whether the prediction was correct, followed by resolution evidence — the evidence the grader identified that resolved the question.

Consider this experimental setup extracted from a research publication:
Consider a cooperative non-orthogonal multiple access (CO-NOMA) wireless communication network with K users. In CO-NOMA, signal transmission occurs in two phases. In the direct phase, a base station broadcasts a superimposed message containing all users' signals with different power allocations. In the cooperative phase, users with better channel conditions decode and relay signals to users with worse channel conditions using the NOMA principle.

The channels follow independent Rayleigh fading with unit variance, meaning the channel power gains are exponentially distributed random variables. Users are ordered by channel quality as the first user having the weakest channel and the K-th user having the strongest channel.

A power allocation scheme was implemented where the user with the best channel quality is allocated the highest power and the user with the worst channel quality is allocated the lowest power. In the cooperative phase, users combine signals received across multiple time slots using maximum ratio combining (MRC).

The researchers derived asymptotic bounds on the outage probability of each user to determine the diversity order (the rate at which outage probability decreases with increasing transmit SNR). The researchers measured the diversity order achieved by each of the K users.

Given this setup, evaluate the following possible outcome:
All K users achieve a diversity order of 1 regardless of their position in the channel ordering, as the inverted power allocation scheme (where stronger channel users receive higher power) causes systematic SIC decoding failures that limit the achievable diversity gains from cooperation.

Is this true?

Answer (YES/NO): NO